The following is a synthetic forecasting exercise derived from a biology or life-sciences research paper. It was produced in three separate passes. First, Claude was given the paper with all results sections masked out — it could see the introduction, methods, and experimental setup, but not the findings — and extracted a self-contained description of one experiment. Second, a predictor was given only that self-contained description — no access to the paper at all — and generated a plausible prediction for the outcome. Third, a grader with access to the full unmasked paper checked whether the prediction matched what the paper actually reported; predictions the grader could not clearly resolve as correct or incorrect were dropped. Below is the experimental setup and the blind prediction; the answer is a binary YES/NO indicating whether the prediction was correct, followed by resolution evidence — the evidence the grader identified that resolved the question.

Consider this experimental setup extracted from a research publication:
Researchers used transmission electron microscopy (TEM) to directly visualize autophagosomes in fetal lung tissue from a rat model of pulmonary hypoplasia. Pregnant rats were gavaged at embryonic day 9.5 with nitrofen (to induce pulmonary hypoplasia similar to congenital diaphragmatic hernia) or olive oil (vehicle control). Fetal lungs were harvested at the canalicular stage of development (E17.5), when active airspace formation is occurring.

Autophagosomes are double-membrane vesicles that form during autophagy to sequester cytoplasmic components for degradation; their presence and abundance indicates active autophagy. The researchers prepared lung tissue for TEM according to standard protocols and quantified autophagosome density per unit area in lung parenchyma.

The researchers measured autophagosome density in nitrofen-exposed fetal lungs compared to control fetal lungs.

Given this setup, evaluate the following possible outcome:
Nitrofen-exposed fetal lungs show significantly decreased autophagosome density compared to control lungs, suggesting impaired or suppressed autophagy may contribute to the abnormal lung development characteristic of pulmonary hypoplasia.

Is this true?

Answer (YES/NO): YES